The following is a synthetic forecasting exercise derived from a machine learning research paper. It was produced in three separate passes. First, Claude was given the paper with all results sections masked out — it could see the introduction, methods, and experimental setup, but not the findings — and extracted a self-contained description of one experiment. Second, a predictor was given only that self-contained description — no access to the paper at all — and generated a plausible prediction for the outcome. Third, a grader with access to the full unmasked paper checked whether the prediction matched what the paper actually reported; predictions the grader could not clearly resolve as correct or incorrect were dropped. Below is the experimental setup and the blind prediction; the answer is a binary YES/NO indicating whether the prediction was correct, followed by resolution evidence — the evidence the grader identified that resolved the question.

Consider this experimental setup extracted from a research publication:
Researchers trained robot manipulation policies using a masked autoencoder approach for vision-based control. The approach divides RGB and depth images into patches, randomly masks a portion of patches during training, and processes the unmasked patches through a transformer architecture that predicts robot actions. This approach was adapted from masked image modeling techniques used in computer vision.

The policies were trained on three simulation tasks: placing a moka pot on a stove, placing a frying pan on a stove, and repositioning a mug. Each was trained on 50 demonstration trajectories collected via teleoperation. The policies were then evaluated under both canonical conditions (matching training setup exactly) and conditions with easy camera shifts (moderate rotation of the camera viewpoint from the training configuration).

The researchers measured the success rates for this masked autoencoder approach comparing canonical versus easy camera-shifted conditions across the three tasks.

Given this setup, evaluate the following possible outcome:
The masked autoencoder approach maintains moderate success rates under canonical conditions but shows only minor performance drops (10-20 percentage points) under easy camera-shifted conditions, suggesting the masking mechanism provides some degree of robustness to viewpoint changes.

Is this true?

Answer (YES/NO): NO